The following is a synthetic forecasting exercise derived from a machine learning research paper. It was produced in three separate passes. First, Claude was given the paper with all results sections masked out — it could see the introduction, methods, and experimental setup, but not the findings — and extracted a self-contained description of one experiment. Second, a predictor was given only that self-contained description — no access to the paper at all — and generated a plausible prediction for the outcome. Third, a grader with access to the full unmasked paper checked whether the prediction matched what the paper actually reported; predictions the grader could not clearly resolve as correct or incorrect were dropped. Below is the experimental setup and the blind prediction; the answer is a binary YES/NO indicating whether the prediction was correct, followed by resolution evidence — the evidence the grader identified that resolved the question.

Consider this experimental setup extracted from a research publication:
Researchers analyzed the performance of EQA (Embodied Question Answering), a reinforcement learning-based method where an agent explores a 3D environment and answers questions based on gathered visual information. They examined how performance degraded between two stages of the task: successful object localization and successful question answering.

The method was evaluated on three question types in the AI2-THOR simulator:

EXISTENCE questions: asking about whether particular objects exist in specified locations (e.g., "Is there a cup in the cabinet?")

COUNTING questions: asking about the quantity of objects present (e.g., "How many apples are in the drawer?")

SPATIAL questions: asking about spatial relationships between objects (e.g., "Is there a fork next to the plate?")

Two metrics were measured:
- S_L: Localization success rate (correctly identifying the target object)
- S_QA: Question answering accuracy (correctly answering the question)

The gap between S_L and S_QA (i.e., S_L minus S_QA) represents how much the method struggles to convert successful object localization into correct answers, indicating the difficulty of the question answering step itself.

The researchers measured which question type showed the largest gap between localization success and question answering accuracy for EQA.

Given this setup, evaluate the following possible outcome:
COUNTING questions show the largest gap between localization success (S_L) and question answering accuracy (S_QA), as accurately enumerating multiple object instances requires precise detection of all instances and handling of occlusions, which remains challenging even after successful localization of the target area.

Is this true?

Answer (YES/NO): NO